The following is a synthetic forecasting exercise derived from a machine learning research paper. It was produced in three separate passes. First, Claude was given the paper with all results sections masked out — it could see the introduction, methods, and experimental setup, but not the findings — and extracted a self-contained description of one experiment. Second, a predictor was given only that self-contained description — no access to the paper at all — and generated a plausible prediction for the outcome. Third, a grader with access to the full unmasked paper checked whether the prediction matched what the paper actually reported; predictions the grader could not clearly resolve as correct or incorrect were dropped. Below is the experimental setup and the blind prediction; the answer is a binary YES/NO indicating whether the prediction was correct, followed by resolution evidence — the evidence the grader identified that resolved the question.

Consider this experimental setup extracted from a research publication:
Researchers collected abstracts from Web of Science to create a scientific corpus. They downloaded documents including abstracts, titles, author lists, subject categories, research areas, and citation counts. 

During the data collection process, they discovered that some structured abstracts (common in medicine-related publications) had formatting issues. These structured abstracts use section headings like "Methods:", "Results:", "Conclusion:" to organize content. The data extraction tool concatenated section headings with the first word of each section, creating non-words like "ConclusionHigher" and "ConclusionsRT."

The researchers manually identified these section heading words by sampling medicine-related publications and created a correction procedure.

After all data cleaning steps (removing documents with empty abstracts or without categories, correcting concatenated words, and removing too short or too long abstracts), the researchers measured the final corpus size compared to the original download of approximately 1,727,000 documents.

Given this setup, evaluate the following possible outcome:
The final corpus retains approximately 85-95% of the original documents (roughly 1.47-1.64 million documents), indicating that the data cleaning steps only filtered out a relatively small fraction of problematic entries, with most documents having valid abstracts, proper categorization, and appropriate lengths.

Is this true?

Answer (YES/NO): NO